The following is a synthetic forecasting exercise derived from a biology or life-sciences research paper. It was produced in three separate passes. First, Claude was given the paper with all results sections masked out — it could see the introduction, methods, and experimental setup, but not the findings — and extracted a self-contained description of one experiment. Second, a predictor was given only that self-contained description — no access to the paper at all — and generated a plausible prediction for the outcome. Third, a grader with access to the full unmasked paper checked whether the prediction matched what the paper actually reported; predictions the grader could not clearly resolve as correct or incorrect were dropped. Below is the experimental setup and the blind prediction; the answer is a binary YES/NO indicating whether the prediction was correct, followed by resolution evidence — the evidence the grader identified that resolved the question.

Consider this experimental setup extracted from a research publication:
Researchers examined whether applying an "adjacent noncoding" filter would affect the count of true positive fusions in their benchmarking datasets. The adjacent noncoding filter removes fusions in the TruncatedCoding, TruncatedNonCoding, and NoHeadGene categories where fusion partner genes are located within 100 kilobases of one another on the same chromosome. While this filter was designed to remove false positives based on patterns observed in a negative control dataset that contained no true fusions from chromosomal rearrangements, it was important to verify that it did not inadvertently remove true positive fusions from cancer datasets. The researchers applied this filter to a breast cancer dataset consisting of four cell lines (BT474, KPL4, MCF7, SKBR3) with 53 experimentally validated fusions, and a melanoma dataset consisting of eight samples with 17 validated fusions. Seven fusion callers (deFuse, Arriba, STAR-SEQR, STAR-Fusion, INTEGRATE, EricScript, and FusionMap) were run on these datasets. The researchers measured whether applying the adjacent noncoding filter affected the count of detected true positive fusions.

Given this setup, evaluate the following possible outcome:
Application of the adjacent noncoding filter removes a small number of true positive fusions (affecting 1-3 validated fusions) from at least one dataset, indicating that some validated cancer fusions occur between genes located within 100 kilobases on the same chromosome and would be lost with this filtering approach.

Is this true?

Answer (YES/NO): NO